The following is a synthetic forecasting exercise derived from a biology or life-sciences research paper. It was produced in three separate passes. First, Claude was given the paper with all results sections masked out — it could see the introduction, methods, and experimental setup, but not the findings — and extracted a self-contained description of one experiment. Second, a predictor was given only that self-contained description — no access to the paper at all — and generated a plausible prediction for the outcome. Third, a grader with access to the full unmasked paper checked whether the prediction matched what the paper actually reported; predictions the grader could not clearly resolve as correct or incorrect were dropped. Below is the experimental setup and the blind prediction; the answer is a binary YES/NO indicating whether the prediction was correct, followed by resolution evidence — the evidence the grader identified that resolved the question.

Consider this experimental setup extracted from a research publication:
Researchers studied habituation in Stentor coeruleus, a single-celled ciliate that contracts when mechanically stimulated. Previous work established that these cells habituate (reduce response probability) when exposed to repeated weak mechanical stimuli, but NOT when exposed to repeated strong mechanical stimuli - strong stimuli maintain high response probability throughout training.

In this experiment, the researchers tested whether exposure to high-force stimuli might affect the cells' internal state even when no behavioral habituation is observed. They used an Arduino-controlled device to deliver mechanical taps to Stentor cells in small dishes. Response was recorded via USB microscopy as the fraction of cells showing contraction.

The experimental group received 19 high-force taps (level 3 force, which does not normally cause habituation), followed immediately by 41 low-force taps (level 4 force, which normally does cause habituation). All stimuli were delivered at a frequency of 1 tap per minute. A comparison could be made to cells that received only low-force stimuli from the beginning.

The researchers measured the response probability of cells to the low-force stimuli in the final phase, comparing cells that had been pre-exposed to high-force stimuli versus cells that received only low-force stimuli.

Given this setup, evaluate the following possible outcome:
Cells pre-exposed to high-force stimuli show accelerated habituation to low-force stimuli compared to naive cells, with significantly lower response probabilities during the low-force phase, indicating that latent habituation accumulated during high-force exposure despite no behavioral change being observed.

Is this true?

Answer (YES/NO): NO